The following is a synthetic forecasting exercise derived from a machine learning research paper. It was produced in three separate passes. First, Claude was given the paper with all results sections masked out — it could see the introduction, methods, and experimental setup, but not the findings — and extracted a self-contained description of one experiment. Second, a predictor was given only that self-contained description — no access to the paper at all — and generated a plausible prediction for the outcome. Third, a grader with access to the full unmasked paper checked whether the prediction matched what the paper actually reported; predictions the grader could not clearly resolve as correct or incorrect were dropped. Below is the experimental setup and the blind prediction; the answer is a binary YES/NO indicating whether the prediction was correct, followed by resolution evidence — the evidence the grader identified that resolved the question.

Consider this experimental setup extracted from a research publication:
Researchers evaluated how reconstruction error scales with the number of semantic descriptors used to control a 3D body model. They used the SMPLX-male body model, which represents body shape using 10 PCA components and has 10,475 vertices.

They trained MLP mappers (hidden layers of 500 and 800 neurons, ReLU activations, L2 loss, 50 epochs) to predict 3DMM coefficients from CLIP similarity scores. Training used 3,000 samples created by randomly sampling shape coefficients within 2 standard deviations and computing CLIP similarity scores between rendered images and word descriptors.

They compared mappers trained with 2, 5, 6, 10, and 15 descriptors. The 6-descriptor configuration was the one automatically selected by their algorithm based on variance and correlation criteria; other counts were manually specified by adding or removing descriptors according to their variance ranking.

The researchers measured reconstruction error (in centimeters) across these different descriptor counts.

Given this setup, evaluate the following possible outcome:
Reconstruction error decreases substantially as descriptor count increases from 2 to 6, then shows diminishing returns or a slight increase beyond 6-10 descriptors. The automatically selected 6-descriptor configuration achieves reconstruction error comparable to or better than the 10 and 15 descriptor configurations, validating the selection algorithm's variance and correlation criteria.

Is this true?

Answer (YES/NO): NO